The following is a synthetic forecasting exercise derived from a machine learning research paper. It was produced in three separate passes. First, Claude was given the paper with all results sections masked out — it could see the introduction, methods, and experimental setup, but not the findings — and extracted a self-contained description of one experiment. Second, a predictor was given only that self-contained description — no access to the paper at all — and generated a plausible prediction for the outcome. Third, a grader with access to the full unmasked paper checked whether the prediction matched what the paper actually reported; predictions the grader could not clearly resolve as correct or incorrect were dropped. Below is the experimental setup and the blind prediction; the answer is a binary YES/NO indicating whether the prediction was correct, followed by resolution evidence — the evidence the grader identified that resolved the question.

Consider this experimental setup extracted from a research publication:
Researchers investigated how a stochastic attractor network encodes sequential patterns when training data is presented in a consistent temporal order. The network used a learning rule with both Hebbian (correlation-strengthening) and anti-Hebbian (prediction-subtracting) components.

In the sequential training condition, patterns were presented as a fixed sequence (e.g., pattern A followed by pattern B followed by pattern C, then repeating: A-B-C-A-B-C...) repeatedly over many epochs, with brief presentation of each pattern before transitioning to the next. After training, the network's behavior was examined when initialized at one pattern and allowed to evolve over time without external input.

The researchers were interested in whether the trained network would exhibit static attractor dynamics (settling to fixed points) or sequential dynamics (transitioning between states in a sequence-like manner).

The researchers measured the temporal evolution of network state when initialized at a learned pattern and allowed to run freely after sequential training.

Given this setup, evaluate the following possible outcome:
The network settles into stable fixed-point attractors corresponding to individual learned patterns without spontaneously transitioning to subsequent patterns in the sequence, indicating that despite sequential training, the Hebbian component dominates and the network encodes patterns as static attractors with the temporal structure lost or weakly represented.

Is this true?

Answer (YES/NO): NO